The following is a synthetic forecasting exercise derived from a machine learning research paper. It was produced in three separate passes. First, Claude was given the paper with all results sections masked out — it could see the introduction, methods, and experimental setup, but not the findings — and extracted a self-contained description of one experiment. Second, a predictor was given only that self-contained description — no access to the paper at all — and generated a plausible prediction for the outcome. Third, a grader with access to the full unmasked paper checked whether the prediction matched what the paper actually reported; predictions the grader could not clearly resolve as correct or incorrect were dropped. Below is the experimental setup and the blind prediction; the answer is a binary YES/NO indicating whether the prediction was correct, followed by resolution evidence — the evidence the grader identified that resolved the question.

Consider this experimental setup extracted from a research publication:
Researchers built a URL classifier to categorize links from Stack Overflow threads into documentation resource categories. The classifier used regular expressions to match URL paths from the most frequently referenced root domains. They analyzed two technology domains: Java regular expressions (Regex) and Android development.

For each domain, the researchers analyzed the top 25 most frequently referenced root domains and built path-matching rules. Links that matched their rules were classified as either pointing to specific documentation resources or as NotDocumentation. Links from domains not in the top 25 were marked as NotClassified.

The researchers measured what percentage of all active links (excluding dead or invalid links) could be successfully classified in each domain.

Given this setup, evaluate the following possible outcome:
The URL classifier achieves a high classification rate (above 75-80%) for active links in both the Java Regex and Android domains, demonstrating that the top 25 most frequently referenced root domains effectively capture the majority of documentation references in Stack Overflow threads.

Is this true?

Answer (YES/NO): NO